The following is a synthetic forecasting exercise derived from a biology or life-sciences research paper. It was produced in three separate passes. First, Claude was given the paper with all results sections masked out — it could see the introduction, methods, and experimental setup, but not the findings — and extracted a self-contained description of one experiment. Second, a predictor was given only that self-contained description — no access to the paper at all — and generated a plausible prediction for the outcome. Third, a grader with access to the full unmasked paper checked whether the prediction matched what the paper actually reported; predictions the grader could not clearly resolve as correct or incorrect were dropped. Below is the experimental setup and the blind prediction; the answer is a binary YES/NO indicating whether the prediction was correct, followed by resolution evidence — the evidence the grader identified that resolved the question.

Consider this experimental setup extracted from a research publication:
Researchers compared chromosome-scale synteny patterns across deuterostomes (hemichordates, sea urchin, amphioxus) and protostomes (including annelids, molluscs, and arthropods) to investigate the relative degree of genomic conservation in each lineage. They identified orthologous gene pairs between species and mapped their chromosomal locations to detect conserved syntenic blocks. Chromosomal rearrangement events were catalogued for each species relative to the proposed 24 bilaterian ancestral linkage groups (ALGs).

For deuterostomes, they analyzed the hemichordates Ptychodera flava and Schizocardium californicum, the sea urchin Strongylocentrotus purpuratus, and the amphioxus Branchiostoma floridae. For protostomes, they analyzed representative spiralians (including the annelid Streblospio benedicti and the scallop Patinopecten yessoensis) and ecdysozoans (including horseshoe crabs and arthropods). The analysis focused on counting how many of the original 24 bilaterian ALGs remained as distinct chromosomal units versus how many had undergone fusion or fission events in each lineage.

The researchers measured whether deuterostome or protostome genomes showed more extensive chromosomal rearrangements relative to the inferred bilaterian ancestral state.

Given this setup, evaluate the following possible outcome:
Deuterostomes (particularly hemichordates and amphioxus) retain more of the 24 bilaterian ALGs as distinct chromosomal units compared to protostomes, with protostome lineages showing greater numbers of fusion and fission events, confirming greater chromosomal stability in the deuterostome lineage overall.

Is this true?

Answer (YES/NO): YES